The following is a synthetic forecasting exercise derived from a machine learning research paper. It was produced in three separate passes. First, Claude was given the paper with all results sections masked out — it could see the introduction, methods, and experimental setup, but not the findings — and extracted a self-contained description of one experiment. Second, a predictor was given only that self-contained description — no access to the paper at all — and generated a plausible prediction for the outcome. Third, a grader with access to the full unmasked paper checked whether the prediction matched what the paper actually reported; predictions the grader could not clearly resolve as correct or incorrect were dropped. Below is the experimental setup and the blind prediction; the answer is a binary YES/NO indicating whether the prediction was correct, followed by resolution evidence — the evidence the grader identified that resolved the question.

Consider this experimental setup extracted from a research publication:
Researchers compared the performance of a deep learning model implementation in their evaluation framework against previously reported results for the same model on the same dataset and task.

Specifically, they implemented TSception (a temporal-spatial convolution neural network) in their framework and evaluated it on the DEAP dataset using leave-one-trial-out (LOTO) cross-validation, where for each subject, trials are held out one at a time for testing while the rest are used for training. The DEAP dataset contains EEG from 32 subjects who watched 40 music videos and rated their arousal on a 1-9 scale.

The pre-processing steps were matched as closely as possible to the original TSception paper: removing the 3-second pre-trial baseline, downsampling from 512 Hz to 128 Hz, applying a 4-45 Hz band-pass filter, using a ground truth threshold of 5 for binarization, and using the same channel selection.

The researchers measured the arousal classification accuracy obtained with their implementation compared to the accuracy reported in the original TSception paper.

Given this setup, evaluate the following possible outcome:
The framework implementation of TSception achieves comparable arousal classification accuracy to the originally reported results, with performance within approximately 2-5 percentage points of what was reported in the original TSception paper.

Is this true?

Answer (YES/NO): YES